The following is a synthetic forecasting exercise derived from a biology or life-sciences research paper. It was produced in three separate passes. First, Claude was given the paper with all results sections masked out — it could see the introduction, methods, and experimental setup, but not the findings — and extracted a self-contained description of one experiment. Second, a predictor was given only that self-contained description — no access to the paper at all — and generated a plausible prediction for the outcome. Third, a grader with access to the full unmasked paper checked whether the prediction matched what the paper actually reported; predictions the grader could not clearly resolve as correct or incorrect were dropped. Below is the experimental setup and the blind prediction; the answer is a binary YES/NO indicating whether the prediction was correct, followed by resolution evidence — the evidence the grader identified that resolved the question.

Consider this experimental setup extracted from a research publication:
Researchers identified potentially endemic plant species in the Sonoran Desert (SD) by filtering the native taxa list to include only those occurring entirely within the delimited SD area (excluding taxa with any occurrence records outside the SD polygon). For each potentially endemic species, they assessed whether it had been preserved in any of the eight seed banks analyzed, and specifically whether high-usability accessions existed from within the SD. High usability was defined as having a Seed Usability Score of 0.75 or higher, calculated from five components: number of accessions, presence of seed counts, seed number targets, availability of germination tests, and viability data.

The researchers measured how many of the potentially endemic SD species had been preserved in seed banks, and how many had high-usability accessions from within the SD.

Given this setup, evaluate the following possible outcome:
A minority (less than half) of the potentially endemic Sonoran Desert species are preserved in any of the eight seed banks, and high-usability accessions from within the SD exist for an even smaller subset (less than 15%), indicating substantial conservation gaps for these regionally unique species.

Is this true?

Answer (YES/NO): YES